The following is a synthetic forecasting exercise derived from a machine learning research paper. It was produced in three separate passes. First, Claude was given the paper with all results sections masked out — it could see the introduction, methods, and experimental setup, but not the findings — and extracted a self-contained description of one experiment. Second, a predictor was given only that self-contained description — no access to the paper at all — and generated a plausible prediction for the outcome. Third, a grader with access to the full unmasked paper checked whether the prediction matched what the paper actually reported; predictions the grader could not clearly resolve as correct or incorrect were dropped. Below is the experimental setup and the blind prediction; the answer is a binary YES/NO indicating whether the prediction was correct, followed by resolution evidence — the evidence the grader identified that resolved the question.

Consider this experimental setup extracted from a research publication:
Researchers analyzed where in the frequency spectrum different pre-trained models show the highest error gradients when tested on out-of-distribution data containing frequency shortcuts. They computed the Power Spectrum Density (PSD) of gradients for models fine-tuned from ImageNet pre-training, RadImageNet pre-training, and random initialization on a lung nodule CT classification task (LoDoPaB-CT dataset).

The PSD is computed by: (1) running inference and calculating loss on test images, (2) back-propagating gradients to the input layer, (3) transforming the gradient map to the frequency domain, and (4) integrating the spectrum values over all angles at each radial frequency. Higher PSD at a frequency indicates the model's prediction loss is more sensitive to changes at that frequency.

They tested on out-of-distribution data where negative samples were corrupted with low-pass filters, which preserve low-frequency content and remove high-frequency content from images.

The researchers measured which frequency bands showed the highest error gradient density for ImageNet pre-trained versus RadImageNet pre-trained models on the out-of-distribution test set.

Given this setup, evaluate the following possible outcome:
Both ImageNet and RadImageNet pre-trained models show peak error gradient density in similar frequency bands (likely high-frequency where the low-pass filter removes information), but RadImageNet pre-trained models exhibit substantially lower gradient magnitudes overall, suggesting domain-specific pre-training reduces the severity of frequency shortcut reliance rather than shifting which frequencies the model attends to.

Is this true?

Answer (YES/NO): NO